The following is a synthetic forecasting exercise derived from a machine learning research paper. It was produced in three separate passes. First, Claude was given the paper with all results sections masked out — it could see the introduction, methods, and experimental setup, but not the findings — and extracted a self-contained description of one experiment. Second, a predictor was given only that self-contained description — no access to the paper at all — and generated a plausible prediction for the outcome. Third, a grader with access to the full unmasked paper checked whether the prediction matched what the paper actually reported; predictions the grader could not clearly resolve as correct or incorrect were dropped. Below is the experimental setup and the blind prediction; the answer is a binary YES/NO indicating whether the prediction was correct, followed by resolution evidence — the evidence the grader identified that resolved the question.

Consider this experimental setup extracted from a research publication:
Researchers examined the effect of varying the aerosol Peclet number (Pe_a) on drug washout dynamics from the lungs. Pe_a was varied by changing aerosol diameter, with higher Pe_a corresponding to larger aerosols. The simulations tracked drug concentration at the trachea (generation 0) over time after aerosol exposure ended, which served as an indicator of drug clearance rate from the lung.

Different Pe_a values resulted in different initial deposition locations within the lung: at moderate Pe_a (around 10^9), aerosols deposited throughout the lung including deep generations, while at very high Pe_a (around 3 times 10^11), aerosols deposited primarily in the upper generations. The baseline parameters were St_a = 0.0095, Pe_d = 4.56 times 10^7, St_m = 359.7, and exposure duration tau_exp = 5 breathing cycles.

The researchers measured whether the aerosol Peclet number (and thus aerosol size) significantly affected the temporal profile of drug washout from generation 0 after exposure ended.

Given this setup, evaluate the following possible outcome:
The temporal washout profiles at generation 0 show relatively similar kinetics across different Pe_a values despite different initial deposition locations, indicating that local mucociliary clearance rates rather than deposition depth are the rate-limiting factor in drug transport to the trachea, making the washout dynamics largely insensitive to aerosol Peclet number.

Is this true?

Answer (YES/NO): YES